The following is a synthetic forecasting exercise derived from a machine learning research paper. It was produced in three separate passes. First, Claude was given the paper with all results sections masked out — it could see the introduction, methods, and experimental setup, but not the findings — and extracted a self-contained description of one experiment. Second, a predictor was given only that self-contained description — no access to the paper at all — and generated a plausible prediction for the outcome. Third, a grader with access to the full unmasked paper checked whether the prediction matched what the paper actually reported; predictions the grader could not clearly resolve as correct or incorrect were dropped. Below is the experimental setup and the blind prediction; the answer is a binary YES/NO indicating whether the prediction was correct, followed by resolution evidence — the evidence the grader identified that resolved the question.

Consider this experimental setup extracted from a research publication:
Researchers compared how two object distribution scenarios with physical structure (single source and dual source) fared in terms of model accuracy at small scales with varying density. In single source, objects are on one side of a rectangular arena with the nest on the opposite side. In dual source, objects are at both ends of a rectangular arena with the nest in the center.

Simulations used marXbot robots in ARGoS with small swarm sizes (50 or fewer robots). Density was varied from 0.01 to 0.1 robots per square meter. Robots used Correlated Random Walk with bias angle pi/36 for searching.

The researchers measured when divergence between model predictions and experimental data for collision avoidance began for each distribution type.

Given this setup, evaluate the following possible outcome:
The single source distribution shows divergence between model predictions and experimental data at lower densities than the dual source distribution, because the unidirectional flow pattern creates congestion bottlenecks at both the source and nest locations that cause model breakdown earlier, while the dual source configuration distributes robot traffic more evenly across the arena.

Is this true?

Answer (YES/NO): NO